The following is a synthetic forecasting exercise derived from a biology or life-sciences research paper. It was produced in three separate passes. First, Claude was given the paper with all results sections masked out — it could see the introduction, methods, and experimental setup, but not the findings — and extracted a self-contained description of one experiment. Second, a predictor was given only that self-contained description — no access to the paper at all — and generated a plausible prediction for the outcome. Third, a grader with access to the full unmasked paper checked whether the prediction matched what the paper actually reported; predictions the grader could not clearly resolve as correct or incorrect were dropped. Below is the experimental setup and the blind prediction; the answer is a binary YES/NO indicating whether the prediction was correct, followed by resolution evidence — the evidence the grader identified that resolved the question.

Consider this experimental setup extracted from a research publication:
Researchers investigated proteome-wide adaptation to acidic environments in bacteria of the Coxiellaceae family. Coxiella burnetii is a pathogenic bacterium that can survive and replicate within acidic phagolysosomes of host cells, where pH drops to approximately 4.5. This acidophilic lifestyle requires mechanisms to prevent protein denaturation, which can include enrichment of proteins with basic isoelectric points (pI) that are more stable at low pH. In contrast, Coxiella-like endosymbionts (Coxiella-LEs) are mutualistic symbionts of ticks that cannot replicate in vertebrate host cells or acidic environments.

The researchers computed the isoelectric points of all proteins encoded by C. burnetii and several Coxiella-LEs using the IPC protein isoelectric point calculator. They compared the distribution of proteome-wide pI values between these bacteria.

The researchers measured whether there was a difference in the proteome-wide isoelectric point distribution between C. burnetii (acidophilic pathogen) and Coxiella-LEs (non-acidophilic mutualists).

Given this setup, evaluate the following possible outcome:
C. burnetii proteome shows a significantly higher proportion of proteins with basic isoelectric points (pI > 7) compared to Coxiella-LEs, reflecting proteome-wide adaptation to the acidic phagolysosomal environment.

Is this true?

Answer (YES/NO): NO